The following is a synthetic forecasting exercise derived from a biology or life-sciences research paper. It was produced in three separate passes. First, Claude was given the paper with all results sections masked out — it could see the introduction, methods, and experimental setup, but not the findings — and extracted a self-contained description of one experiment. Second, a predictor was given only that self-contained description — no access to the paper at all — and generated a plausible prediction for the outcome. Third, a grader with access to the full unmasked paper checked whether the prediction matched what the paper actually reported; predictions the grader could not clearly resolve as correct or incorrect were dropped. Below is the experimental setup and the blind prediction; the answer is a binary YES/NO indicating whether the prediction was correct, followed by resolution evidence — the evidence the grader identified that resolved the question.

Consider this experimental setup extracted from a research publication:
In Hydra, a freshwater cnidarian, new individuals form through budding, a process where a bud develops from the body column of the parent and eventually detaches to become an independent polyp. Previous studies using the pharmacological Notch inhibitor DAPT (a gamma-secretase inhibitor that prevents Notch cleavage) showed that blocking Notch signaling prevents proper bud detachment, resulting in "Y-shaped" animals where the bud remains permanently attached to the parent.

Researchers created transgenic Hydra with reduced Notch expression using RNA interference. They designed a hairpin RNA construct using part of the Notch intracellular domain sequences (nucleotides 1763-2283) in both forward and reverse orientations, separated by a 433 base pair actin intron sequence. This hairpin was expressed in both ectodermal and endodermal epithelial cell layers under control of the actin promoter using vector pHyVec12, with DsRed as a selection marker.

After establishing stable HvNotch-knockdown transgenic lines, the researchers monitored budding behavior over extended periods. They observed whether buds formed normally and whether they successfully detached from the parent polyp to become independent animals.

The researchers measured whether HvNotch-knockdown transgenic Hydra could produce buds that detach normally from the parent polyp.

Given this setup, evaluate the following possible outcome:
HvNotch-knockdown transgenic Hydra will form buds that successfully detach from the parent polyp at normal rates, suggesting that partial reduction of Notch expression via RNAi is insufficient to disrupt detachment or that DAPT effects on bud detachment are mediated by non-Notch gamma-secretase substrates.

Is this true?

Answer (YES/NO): NO